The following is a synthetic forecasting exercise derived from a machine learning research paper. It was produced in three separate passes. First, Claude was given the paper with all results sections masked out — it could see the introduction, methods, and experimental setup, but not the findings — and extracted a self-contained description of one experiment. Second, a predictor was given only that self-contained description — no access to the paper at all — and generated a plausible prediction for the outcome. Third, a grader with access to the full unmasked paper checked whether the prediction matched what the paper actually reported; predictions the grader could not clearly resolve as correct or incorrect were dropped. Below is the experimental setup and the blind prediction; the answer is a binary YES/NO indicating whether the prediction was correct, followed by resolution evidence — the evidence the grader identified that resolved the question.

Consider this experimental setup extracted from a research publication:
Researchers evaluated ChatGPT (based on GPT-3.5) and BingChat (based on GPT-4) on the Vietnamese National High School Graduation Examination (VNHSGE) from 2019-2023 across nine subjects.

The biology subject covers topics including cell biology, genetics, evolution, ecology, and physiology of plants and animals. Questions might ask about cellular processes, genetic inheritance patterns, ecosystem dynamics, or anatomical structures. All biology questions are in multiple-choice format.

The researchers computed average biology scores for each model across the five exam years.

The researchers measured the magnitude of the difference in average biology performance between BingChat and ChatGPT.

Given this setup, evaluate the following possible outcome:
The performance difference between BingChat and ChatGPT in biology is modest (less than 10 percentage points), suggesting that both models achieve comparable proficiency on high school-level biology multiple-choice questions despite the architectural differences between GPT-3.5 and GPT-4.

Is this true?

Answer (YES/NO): NO